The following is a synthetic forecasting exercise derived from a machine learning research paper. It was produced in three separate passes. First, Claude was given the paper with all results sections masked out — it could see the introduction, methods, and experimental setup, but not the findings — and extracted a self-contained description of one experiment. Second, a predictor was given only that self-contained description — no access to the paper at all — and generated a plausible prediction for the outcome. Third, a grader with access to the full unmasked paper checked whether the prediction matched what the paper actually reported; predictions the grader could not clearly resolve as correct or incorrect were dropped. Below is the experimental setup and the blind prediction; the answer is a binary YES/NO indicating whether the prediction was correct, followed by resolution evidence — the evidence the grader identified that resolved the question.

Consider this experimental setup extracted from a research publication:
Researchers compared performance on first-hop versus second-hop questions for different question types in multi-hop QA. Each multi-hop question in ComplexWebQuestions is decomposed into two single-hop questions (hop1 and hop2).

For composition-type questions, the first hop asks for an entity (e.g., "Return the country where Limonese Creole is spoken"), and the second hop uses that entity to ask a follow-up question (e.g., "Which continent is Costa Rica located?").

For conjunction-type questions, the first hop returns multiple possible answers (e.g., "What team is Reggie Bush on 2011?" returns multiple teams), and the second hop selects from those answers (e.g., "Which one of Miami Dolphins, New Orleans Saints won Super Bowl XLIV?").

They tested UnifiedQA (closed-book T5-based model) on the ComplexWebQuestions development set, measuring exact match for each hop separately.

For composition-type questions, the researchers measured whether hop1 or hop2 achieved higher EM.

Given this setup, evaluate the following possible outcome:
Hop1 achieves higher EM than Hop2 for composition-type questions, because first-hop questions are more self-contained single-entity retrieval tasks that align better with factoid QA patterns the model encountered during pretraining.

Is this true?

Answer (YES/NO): YES